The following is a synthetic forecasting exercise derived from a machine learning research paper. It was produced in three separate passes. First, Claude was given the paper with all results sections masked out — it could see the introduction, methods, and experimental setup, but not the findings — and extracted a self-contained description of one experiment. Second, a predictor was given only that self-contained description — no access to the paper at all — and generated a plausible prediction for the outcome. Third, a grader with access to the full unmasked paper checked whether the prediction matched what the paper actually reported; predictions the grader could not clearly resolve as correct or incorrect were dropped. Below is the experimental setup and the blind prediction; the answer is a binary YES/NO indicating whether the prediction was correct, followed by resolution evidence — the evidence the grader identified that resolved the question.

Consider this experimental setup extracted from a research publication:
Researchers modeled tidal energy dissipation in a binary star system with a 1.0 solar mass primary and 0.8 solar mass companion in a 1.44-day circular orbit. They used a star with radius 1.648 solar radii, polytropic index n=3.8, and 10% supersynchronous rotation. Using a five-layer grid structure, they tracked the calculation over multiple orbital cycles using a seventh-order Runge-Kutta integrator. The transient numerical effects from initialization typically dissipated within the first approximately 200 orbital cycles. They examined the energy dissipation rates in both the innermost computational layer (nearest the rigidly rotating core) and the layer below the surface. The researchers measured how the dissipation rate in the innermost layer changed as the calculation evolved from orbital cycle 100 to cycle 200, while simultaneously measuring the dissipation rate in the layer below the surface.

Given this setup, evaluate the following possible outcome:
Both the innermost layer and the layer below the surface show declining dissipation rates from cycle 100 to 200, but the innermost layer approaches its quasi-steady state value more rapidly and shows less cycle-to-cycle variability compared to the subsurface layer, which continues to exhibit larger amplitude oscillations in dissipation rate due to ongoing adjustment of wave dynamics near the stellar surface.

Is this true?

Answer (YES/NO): NO